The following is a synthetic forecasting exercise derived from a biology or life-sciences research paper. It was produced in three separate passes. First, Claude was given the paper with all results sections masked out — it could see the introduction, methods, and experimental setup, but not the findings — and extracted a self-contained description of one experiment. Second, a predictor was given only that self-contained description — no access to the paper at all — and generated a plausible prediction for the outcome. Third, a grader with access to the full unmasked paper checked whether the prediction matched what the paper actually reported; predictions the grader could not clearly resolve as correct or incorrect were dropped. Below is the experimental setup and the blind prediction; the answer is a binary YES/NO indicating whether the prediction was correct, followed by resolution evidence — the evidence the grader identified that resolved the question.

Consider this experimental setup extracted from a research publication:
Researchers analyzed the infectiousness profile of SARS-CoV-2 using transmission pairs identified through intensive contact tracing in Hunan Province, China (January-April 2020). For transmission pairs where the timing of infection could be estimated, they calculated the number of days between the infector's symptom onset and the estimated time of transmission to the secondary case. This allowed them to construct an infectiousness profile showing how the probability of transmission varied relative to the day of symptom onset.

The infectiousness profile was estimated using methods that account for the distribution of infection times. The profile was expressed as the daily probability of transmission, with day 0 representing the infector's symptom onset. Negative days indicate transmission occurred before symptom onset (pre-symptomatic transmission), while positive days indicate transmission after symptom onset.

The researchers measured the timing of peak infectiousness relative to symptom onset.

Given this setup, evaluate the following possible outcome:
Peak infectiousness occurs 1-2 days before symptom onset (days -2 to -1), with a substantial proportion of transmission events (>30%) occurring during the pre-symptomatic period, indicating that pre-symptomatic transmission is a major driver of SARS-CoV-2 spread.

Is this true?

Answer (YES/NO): YES